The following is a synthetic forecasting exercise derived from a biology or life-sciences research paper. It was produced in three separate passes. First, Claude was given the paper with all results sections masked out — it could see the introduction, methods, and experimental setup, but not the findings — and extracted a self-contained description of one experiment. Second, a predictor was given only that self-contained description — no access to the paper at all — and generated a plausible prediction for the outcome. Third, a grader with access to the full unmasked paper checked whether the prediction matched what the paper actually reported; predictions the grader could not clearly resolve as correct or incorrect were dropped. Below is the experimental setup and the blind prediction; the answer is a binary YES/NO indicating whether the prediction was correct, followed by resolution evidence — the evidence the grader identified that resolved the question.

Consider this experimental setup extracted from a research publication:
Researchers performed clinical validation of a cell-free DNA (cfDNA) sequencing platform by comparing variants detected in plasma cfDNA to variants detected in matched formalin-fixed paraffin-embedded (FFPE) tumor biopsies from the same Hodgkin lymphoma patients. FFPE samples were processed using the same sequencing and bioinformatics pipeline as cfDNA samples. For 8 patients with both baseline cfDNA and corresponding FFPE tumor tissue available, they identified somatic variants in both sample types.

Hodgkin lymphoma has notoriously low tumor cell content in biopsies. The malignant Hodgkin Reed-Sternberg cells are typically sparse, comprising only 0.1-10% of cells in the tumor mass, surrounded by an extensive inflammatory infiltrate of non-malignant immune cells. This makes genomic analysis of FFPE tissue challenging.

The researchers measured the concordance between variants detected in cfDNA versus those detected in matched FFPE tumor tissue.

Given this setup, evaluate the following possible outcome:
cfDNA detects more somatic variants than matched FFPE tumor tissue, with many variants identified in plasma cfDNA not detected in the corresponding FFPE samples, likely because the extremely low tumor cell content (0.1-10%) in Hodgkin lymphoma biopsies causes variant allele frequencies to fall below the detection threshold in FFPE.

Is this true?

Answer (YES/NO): YES